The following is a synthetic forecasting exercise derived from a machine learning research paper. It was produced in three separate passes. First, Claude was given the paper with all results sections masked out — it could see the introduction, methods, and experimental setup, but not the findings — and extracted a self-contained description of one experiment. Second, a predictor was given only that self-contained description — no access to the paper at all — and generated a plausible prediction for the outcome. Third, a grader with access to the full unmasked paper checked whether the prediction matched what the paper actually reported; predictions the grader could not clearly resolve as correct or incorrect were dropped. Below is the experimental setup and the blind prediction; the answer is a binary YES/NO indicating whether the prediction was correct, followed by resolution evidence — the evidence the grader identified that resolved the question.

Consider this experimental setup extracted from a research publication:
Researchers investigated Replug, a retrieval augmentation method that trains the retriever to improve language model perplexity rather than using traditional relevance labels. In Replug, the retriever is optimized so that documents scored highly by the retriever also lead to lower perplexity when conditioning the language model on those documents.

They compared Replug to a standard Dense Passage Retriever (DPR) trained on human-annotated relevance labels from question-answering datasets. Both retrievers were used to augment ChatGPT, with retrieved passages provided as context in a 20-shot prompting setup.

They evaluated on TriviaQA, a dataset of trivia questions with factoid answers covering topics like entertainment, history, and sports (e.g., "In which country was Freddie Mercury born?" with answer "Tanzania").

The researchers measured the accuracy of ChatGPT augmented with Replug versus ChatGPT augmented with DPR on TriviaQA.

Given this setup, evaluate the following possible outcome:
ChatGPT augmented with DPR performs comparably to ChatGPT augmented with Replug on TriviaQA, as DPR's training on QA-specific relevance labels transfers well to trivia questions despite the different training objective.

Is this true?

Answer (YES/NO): YES